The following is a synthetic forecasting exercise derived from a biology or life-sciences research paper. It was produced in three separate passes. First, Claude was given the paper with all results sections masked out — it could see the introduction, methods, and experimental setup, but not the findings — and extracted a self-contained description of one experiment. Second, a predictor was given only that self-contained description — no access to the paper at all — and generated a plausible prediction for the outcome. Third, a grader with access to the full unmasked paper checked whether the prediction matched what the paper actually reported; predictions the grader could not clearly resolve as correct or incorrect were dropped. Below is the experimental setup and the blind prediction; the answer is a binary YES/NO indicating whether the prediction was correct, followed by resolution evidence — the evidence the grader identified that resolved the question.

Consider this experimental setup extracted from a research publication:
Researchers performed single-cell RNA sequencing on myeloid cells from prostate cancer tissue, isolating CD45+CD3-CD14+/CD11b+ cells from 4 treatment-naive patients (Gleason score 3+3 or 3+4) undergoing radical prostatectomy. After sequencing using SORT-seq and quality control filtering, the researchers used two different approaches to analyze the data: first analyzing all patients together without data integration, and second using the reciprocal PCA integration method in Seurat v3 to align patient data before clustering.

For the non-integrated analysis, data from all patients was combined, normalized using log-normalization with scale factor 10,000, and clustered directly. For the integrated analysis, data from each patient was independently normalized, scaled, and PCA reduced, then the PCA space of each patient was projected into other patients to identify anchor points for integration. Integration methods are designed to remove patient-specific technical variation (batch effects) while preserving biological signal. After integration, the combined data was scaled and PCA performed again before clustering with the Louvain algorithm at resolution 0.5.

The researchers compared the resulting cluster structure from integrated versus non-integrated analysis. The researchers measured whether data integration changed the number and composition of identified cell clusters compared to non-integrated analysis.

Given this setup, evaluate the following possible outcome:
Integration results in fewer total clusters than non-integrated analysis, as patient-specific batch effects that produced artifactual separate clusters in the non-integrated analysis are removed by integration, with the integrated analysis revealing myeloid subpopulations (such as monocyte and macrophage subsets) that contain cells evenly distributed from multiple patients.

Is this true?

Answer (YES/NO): YES